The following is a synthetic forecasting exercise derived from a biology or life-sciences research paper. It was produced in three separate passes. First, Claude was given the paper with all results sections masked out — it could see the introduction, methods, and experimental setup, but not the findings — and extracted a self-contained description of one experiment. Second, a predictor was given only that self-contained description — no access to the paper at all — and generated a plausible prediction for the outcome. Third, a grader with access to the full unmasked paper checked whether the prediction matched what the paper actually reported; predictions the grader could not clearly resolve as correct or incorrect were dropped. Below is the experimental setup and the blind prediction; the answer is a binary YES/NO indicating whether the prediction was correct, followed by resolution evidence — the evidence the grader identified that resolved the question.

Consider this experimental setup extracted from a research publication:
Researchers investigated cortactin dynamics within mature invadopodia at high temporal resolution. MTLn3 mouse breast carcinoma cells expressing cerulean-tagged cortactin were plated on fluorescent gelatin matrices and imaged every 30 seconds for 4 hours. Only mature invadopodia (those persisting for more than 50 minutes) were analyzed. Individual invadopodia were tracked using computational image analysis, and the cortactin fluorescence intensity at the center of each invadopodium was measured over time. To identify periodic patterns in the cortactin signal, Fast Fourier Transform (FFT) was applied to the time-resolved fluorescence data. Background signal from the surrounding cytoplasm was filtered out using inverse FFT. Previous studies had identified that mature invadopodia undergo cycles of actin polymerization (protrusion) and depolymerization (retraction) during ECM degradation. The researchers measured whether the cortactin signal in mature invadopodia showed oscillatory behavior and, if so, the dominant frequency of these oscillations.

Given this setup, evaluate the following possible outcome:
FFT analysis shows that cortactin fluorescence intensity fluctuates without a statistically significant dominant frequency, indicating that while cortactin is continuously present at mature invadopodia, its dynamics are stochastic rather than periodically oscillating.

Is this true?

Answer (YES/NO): NO